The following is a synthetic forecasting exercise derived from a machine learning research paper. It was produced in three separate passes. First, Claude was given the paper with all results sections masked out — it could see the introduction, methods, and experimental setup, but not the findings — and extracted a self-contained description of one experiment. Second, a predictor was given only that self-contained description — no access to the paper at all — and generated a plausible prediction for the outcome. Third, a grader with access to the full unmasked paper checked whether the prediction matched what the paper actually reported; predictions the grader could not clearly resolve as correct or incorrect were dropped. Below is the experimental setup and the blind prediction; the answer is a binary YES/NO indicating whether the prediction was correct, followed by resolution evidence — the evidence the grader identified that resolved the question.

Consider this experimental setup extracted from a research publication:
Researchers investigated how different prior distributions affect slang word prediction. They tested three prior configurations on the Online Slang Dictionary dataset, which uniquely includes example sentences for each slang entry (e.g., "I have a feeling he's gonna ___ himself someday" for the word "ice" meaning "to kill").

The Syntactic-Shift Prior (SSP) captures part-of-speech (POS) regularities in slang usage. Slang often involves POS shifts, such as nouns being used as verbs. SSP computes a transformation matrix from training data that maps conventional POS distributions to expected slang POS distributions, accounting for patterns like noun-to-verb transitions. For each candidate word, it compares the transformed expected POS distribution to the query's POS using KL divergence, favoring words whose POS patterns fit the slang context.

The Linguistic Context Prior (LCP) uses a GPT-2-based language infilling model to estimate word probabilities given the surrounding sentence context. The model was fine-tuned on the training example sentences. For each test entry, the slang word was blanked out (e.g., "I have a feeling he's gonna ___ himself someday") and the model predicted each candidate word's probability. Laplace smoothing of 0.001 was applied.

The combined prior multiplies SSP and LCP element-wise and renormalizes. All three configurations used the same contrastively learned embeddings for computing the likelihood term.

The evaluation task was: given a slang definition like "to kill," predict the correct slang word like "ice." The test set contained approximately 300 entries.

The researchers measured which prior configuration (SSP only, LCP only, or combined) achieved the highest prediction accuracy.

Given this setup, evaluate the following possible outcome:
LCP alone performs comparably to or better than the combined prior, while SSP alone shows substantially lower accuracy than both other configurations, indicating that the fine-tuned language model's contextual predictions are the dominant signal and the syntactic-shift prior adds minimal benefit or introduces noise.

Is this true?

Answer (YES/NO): NO